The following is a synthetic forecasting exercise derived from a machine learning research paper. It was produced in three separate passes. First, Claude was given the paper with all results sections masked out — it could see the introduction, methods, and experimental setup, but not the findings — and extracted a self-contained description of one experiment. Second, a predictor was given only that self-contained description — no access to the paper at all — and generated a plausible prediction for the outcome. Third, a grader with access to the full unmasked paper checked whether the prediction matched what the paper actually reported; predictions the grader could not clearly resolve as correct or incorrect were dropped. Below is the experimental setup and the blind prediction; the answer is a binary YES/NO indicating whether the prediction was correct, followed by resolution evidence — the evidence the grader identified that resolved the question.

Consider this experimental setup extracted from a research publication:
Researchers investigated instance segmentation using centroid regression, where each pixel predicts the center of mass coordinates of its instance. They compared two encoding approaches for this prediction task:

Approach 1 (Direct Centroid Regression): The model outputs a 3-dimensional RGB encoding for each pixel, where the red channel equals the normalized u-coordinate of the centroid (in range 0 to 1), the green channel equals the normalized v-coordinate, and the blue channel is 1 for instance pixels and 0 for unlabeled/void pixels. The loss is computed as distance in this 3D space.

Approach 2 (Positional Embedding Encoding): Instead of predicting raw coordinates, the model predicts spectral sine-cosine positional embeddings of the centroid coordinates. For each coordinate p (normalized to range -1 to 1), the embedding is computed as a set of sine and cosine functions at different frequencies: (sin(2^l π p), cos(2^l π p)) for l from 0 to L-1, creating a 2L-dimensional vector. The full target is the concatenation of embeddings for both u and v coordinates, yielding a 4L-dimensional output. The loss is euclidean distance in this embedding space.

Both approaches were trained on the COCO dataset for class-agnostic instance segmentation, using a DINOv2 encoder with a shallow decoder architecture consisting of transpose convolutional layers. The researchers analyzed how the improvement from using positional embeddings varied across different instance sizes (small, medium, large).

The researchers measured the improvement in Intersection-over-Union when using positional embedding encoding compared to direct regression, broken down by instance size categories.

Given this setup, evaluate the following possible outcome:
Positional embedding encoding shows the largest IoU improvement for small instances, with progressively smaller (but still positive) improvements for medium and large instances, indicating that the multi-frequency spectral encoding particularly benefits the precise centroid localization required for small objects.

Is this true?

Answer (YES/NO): YES